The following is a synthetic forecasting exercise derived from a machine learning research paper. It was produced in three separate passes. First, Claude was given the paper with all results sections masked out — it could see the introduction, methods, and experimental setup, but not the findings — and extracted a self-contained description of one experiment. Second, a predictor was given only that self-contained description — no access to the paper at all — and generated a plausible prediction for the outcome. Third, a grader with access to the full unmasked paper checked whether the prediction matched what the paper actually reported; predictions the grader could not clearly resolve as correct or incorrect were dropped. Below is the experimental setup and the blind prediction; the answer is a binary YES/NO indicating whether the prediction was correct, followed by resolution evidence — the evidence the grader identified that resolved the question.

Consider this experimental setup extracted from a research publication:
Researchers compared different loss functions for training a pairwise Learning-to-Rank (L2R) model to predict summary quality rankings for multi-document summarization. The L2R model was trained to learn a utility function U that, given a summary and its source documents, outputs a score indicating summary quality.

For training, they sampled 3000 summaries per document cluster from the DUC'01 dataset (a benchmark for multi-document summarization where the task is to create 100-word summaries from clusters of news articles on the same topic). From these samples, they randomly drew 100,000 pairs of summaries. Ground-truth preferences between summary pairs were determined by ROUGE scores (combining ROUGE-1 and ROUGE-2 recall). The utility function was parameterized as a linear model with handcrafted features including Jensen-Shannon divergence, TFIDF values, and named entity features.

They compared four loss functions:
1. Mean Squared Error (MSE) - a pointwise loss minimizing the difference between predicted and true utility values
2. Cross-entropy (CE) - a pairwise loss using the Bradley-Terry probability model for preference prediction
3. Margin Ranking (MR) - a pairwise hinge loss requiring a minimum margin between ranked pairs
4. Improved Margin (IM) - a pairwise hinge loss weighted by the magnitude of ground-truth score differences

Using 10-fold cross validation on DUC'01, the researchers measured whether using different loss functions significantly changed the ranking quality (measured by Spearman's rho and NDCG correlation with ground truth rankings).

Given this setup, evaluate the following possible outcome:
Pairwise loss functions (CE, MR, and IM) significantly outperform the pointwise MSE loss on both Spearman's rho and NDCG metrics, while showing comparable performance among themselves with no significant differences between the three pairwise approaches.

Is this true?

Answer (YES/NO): NO